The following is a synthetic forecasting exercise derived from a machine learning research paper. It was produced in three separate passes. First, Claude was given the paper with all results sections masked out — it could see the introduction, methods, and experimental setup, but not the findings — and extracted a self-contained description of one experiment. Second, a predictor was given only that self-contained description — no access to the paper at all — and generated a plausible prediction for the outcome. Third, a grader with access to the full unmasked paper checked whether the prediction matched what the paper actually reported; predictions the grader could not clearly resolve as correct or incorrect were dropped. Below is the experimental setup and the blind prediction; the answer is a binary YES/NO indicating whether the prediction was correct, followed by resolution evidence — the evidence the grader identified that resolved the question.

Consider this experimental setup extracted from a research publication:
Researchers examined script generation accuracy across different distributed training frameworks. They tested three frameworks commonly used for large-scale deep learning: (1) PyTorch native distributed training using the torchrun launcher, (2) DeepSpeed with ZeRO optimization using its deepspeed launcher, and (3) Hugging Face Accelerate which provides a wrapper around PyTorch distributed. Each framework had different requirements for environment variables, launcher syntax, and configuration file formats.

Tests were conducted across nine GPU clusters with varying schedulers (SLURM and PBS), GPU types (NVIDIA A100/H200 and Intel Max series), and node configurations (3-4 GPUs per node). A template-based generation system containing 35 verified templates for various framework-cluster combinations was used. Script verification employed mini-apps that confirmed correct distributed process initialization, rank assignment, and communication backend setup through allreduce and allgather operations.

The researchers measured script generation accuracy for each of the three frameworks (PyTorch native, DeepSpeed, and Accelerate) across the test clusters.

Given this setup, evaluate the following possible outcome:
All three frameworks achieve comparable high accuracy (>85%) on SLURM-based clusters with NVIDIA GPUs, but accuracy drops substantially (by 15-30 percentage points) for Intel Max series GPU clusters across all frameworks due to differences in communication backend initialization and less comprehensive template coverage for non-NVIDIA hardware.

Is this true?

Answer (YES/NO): NO